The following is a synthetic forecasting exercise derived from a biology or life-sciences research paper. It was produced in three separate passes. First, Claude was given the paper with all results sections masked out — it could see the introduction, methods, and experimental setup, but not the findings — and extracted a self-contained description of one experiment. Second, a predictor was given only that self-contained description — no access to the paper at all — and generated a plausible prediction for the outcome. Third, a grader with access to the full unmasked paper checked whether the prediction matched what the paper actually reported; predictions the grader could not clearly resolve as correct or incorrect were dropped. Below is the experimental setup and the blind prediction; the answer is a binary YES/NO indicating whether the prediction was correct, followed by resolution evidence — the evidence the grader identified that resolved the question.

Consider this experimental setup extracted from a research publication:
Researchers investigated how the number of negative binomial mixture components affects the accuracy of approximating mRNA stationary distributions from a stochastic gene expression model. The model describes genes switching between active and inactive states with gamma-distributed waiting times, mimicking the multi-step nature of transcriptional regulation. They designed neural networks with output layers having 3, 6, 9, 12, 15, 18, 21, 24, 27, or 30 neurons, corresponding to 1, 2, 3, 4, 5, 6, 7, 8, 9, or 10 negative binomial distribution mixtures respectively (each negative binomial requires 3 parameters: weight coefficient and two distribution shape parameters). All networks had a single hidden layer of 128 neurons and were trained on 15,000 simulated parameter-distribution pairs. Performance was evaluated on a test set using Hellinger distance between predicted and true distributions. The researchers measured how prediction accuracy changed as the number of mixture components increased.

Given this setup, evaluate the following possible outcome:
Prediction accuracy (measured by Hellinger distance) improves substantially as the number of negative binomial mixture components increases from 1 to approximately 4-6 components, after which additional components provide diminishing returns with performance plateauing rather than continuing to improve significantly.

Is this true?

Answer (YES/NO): YES